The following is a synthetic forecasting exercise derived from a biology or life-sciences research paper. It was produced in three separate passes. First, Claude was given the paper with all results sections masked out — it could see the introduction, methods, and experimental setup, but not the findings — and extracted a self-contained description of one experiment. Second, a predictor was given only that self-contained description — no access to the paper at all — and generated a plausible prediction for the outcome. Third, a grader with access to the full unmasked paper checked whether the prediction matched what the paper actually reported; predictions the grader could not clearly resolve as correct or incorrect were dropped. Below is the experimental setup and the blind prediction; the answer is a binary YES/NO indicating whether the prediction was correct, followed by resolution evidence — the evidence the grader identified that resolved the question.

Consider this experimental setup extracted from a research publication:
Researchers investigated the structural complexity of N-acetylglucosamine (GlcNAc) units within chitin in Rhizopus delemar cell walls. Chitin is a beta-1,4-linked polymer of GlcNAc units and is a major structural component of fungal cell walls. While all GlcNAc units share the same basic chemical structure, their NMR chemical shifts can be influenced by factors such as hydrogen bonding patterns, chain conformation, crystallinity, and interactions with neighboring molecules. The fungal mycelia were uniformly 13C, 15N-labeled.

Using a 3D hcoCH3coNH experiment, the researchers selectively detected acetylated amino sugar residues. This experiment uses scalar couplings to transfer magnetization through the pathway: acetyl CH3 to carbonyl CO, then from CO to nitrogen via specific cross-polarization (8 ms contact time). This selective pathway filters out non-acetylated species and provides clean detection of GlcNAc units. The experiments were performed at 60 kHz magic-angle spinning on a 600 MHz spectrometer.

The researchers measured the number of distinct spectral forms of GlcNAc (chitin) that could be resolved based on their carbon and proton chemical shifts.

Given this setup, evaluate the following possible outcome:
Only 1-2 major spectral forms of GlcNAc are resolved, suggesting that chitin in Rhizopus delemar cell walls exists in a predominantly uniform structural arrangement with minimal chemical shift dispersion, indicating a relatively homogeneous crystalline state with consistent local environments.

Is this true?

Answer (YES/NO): NO